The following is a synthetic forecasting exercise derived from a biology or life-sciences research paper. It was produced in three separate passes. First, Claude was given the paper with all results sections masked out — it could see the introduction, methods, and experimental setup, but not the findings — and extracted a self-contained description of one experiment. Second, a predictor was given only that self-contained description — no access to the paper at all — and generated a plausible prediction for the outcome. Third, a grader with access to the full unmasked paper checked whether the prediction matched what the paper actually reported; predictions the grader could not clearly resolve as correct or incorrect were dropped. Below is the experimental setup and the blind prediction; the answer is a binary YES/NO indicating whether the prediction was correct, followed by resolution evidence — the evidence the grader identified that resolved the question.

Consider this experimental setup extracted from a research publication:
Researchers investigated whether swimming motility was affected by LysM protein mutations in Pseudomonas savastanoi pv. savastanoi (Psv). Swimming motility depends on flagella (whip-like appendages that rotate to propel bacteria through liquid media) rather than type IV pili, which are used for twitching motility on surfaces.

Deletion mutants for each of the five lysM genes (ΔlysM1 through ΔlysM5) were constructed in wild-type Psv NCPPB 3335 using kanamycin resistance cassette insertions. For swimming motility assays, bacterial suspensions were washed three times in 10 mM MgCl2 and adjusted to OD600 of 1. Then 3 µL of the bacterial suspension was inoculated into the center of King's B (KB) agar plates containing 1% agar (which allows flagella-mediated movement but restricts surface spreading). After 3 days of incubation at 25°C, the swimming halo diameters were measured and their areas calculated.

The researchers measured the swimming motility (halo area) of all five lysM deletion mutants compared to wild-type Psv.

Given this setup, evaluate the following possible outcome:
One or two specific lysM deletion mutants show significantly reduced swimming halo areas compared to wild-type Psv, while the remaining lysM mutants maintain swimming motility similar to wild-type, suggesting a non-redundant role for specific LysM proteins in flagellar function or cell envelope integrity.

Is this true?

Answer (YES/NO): YES